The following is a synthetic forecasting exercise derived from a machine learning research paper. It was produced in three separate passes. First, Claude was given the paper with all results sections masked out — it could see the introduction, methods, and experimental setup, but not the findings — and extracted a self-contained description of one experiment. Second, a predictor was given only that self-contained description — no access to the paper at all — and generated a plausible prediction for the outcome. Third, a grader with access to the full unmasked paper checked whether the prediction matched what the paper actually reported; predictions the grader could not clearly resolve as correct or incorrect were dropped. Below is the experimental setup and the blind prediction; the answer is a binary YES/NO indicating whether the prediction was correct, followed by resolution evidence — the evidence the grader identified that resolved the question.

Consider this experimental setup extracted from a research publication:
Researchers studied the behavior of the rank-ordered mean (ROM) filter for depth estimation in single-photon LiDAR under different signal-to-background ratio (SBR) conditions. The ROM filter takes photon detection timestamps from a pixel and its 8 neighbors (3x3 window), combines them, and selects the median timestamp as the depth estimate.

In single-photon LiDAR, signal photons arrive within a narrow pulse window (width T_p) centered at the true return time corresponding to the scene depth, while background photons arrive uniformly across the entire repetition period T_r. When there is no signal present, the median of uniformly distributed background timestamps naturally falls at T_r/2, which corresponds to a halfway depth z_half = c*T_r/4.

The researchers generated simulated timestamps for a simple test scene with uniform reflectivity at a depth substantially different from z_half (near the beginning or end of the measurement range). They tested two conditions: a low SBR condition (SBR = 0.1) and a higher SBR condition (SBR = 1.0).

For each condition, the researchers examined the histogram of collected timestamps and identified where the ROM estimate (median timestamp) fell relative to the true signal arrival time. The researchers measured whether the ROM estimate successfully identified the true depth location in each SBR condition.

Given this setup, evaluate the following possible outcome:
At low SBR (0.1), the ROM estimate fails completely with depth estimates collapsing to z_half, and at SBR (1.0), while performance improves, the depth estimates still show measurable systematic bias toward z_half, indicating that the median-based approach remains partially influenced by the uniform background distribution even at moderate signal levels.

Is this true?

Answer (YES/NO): NO